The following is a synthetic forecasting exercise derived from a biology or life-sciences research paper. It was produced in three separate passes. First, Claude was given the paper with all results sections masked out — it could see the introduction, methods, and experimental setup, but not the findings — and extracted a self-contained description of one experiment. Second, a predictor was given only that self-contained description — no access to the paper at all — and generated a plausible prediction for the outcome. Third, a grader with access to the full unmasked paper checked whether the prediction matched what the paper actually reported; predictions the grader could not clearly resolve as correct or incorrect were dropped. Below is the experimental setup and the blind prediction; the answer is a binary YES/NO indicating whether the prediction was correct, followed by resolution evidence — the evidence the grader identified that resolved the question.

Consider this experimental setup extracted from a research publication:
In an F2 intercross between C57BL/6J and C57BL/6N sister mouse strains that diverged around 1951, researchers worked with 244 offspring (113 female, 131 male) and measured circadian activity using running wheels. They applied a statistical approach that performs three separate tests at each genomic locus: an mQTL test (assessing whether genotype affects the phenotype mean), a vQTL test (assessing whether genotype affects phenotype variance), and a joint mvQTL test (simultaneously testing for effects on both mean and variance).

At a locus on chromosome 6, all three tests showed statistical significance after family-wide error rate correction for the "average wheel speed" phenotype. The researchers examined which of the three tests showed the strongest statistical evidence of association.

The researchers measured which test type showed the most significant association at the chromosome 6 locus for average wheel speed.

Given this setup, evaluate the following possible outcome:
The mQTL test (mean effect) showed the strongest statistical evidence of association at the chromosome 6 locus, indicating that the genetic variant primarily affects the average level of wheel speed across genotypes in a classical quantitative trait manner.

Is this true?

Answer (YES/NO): YES